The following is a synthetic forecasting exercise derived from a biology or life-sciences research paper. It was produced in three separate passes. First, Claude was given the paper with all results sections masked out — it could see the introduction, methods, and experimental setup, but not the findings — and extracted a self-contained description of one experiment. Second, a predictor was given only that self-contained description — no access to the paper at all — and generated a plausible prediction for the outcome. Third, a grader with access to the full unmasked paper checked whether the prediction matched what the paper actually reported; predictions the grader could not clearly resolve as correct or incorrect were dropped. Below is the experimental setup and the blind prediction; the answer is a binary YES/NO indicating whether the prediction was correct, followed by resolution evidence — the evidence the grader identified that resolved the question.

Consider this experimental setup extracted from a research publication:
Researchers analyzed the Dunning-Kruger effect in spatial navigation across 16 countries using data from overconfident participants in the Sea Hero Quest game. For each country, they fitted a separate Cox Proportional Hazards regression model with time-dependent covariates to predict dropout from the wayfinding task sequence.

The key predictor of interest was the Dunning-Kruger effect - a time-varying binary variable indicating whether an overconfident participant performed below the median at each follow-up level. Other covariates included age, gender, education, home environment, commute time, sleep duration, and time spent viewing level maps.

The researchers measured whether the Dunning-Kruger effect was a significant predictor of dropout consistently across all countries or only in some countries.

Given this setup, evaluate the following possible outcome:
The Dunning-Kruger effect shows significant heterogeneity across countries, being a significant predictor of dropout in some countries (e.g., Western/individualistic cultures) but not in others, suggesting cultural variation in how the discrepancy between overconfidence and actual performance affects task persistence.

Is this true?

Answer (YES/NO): NO